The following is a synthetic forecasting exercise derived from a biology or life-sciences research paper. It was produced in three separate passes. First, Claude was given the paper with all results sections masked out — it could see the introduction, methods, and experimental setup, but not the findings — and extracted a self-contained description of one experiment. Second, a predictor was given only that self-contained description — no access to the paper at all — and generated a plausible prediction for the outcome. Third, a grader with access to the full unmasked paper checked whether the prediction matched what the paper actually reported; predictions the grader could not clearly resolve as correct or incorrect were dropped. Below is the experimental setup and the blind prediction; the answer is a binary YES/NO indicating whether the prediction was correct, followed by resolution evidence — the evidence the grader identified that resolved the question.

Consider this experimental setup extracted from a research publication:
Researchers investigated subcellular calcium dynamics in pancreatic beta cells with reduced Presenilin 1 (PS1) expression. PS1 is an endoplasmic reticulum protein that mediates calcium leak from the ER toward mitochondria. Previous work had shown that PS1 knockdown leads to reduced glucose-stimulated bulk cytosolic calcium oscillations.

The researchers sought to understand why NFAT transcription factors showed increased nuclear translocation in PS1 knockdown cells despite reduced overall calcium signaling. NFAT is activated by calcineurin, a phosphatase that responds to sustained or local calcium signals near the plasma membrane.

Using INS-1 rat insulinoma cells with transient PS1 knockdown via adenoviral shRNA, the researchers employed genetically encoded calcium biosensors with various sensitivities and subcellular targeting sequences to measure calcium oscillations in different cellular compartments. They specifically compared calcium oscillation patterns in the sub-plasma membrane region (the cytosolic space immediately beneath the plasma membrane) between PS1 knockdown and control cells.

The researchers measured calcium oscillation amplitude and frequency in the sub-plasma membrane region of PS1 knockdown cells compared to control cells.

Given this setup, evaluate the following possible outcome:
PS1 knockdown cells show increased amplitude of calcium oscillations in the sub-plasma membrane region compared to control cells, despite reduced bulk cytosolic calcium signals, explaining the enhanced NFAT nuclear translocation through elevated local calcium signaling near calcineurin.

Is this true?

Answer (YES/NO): NO